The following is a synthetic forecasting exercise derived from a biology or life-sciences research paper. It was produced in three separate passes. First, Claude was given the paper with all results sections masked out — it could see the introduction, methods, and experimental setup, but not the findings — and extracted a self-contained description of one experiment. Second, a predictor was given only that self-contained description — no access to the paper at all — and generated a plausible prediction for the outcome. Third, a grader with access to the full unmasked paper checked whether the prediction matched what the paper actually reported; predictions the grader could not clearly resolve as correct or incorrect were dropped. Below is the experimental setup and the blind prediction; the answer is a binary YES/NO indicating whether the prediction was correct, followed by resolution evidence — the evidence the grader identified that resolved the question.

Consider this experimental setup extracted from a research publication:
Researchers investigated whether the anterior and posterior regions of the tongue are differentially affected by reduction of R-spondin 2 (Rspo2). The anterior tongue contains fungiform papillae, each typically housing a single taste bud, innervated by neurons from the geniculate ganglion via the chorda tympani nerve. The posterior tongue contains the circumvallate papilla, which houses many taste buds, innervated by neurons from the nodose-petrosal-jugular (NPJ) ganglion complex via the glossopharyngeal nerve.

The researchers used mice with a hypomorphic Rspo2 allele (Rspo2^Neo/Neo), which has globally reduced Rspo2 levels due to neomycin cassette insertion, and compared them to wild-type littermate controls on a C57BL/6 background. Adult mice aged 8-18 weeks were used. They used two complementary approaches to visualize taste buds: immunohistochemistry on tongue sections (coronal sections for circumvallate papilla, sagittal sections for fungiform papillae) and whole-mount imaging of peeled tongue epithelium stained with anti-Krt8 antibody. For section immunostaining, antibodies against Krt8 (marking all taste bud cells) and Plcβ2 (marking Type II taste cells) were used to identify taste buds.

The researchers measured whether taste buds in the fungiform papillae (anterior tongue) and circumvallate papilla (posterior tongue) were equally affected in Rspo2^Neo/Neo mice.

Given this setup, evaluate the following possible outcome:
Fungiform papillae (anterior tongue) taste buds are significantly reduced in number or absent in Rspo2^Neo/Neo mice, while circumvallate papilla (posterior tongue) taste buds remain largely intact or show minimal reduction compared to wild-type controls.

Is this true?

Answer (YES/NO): NO